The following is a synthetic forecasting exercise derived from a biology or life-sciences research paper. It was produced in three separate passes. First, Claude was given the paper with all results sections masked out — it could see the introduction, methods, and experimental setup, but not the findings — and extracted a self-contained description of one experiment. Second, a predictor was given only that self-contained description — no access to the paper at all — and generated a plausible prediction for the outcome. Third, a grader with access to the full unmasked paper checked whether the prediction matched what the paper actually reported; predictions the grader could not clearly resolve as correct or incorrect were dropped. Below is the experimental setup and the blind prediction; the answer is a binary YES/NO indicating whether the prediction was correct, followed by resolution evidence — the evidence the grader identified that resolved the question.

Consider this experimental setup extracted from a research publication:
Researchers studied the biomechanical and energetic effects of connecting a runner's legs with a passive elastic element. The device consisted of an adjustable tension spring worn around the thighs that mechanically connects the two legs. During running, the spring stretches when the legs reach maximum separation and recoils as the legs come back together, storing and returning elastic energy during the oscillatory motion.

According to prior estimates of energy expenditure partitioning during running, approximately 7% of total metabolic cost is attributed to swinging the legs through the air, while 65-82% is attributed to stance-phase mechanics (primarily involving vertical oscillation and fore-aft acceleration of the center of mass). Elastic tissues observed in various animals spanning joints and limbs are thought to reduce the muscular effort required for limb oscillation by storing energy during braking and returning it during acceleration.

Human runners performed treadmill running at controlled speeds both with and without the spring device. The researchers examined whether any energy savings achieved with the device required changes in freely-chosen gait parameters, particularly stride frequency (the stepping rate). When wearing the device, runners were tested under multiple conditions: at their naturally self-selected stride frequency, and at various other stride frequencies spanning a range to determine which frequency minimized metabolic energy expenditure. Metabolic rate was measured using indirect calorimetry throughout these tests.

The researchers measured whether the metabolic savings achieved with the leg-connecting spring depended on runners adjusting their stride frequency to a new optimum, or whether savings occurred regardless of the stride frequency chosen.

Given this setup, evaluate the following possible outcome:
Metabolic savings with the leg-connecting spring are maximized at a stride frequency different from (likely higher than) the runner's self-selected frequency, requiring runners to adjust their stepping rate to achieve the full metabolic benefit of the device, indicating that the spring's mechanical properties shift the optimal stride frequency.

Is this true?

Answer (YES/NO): YES